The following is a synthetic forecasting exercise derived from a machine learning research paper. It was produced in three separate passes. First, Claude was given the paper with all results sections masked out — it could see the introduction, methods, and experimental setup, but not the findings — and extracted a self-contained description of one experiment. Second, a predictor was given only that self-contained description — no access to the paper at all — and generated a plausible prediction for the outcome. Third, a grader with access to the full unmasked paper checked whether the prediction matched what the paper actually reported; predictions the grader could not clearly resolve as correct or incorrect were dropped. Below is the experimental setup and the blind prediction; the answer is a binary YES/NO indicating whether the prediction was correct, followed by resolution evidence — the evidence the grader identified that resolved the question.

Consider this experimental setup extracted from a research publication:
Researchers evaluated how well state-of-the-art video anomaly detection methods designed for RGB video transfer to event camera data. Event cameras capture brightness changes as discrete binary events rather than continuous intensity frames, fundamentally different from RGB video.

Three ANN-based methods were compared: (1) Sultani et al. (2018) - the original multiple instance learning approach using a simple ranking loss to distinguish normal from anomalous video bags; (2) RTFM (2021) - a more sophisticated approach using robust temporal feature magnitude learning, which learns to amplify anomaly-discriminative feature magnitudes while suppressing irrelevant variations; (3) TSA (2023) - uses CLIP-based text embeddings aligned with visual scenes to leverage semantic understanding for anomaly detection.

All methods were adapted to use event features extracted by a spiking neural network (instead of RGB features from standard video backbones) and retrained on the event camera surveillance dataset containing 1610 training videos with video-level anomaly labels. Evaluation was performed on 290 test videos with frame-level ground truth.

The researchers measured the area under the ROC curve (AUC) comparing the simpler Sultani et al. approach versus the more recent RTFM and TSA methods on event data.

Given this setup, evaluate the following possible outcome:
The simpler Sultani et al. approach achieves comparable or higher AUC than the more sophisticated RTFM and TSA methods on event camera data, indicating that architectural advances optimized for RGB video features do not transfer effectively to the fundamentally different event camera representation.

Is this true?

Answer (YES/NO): YES